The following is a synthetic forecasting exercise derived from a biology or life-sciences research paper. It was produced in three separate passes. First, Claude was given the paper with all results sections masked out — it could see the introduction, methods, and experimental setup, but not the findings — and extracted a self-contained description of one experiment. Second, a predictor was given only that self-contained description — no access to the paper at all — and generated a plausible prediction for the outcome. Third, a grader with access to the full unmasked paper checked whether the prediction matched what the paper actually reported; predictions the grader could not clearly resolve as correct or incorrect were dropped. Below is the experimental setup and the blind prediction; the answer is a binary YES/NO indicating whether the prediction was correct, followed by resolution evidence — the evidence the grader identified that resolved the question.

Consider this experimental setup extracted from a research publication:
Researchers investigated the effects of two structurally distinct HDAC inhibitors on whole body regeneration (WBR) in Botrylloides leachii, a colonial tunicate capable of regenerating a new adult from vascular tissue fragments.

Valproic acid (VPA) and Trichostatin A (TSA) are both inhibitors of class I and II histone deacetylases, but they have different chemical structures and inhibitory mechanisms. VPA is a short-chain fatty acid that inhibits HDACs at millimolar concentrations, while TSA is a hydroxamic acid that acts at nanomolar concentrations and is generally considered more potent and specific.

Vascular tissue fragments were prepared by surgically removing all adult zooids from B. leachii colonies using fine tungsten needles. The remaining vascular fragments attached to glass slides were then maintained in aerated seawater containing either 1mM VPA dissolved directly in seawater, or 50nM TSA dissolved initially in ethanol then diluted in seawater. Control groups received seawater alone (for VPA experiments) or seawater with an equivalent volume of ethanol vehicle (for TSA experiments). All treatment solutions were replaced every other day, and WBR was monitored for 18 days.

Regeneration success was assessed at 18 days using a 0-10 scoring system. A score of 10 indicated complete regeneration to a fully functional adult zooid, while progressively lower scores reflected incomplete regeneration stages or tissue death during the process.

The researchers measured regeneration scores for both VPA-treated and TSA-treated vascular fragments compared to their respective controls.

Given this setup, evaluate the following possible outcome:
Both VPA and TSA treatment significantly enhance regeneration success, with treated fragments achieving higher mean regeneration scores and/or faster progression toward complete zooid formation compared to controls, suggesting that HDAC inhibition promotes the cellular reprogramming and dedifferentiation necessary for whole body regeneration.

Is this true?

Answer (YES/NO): NO